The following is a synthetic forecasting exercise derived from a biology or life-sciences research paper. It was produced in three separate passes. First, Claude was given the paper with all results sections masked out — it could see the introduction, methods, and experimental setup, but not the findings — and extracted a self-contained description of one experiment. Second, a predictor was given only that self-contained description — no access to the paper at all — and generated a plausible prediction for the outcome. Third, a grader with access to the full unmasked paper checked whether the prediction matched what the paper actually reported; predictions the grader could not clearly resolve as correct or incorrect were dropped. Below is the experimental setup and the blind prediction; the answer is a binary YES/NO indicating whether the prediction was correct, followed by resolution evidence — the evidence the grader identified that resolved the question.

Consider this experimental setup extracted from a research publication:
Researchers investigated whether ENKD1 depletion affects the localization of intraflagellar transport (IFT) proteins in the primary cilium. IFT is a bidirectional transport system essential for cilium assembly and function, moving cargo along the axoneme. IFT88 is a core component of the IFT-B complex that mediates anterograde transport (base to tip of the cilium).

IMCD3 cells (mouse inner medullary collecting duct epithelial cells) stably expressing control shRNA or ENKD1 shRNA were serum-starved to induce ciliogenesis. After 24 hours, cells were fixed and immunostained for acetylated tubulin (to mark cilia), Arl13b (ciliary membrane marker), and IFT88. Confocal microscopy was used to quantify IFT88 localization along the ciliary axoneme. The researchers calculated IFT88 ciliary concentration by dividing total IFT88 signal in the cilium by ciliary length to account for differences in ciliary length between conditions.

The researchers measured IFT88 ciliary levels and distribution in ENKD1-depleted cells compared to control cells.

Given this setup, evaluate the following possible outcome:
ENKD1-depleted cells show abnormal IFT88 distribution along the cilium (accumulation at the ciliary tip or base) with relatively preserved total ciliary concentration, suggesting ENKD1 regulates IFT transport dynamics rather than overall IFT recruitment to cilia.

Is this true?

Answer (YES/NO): NO